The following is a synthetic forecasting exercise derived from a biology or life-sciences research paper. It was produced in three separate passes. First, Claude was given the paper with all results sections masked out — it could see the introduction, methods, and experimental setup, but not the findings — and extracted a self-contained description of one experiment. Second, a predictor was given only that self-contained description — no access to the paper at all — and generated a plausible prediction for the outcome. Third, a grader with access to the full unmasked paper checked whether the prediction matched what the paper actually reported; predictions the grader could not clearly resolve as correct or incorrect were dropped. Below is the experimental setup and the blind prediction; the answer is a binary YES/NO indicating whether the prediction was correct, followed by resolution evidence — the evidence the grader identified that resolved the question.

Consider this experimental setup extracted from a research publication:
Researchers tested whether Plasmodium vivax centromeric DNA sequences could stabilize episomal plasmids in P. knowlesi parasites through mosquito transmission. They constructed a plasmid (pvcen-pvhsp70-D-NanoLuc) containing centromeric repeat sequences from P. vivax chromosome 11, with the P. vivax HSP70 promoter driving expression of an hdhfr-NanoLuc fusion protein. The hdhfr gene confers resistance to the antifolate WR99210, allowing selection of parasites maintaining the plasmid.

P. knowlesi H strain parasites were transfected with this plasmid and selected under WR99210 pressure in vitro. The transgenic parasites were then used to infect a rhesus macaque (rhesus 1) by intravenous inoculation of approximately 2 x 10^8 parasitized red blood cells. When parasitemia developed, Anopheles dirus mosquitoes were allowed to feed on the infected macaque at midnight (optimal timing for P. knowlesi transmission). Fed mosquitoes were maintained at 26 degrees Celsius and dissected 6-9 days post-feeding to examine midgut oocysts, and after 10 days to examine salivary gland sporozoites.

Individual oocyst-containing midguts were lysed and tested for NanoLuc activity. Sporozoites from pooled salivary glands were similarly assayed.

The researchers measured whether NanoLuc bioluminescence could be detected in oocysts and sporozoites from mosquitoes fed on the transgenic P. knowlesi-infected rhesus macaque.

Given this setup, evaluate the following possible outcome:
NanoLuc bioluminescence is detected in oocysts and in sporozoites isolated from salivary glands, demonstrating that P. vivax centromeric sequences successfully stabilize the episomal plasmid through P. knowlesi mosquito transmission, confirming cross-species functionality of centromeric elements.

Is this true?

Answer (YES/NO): NO